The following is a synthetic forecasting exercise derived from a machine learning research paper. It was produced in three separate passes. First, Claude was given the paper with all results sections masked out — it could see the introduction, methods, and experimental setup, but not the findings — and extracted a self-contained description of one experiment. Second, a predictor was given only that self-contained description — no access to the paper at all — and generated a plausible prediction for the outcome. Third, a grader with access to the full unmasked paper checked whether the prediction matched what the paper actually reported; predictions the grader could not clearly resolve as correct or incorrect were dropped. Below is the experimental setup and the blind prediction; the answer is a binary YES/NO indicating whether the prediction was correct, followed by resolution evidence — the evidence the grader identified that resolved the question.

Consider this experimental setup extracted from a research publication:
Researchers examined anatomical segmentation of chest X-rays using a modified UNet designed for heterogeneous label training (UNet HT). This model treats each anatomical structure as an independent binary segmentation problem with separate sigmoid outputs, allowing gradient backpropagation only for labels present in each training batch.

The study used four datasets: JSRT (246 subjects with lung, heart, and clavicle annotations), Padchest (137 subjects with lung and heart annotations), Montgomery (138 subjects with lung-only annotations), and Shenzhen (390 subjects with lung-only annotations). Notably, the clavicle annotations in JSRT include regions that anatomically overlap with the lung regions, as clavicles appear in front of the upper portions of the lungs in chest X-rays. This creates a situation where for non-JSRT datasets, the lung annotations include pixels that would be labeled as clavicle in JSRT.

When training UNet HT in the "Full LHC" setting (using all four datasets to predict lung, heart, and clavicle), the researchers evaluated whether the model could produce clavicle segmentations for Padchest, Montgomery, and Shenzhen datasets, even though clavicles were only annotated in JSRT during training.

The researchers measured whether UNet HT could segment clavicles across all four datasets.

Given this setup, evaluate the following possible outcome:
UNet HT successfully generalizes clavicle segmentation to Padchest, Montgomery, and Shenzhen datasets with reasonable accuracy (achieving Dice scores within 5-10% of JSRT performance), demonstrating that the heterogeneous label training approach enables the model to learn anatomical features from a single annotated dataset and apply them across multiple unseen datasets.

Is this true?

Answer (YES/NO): NO